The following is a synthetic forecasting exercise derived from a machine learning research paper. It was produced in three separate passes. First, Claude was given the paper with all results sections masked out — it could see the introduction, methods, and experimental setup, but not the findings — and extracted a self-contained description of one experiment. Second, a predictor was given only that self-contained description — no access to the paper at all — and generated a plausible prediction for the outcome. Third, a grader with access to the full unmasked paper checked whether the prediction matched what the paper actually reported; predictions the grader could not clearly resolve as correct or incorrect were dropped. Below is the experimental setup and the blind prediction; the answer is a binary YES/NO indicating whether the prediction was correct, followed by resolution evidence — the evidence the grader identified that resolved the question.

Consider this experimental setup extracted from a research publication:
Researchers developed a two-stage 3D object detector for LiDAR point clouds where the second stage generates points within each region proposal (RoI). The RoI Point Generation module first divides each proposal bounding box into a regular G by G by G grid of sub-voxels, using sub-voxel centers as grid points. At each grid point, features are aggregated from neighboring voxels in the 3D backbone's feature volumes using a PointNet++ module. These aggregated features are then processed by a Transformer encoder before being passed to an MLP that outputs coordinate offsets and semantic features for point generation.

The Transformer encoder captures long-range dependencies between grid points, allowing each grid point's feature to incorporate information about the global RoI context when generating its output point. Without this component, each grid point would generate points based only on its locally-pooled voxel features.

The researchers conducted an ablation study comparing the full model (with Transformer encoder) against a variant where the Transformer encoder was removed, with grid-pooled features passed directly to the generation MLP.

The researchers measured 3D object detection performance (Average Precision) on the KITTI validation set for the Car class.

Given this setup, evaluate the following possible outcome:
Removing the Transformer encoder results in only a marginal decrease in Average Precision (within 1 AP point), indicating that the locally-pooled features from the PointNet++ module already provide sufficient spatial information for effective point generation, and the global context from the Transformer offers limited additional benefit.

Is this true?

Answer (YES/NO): NO